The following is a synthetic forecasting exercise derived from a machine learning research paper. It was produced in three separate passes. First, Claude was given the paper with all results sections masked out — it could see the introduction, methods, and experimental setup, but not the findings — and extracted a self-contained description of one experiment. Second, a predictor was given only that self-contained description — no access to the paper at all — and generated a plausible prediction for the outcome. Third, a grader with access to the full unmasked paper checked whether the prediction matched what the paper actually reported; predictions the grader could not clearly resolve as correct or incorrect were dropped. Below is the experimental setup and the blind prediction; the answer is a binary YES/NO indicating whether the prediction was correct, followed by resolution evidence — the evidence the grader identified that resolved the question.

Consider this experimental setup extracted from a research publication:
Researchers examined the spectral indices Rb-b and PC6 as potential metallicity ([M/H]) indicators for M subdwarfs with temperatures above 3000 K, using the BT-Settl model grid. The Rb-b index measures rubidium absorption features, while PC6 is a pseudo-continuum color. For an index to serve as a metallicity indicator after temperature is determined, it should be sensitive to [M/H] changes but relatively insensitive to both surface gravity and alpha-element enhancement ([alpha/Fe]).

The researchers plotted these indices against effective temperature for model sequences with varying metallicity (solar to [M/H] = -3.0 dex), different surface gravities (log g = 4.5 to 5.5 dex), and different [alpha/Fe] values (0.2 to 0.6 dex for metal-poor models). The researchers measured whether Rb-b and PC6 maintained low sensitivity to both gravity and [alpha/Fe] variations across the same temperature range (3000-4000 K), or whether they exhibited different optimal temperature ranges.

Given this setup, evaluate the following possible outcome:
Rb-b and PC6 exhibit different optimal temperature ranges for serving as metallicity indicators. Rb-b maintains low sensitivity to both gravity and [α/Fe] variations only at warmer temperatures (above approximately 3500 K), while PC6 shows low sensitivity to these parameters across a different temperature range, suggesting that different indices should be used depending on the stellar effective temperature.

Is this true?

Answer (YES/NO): YES